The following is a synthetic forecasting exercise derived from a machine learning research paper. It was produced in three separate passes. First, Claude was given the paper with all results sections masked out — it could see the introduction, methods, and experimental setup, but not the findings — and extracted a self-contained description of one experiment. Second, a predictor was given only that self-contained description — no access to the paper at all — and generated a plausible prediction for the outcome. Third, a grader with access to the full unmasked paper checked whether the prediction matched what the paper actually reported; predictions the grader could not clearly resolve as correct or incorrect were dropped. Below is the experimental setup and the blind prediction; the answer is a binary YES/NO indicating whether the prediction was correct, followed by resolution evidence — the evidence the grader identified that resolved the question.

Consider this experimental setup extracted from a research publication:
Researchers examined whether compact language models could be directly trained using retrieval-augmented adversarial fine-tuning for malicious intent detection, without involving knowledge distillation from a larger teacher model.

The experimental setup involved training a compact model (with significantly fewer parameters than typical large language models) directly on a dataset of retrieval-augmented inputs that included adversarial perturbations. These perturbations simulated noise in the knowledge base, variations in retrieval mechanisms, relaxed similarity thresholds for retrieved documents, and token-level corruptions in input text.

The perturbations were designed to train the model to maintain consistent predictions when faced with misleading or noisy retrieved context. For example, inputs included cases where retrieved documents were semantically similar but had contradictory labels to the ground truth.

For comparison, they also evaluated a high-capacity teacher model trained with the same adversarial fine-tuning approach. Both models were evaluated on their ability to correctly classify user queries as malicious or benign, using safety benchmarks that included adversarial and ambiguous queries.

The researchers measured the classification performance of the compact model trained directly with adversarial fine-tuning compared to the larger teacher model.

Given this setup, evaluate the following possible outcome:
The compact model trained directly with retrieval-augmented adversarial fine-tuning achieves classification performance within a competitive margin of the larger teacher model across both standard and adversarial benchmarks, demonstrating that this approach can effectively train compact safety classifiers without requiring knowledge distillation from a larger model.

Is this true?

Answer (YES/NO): NO